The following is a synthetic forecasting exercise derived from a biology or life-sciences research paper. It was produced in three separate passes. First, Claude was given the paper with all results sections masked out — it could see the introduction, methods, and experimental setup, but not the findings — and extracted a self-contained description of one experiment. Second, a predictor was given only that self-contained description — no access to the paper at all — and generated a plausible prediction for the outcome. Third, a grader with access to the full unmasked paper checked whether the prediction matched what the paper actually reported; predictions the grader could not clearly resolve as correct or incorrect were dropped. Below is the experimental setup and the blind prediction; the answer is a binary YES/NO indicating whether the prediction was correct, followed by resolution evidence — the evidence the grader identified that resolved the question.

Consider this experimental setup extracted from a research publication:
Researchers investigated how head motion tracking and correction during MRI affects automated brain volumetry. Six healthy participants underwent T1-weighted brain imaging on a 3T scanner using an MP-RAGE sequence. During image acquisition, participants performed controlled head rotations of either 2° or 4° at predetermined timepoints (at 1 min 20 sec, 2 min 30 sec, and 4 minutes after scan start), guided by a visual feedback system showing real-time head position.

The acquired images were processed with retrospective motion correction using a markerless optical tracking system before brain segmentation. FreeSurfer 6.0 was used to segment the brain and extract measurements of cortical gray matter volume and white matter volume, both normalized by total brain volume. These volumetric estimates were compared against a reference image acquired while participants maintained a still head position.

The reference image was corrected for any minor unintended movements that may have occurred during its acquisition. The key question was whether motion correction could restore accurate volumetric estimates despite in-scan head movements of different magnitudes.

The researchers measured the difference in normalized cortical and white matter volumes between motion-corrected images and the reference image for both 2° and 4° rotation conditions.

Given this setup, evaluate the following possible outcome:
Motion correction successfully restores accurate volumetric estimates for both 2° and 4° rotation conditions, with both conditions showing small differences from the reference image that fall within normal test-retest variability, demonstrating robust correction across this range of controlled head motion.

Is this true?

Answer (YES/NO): NO